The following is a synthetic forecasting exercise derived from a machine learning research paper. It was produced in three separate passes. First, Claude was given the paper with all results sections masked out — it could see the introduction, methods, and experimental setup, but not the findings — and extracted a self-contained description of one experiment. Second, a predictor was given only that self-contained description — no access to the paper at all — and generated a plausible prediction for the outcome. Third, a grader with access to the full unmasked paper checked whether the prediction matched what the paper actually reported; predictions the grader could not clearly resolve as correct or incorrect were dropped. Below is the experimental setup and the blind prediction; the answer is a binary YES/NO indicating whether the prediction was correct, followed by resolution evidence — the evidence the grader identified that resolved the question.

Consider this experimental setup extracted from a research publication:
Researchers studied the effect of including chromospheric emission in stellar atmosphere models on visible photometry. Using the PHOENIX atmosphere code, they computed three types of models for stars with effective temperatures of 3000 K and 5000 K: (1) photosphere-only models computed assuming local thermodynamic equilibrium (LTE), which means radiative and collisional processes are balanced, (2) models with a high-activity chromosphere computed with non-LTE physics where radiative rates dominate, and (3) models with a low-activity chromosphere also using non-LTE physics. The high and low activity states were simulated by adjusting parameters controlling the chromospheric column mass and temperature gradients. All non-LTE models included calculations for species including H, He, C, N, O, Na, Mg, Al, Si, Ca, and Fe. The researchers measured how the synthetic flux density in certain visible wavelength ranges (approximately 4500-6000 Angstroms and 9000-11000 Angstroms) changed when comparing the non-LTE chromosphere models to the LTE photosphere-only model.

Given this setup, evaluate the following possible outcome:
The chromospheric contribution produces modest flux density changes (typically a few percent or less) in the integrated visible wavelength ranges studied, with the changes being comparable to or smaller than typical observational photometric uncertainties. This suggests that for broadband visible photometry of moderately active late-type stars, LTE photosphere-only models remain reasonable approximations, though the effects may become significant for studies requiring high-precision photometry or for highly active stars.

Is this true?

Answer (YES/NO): NO